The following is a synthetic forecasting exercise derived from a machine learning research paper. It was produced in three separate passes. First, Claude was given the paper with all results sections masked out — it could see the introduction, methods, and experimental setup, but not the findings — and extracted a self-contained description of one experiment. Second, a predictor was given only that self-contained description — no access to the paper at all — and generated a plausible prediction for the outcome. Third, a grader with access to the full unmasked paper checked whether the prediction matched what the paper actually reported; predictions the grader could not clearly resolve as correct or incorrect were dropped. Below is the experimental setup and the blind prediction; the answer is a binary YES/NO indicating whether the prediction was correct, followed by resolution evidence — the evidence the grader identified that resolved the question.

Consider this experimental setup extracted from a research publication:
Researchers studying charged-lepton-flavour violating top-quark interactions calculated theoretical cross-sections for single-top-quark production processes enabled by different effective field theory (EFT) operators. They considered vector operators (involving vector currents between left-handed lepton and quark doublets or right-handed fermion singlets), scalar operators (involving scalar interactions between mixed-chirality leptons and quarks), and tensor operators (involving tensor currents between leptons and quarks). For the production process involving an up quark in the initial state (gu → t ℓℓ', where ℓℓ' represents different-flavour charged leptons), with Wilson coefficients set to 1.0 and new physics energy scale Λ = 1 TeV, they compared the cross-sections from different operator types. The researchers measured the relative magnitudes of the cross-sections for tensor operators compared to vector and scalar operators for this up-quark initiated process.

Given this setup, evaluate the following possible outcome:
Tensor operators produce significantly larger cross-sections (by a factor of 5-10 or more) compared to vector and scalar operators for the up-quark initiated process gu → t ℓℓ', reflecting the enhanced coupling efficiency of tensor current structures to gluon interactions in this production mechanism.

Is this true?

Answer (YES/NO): YES